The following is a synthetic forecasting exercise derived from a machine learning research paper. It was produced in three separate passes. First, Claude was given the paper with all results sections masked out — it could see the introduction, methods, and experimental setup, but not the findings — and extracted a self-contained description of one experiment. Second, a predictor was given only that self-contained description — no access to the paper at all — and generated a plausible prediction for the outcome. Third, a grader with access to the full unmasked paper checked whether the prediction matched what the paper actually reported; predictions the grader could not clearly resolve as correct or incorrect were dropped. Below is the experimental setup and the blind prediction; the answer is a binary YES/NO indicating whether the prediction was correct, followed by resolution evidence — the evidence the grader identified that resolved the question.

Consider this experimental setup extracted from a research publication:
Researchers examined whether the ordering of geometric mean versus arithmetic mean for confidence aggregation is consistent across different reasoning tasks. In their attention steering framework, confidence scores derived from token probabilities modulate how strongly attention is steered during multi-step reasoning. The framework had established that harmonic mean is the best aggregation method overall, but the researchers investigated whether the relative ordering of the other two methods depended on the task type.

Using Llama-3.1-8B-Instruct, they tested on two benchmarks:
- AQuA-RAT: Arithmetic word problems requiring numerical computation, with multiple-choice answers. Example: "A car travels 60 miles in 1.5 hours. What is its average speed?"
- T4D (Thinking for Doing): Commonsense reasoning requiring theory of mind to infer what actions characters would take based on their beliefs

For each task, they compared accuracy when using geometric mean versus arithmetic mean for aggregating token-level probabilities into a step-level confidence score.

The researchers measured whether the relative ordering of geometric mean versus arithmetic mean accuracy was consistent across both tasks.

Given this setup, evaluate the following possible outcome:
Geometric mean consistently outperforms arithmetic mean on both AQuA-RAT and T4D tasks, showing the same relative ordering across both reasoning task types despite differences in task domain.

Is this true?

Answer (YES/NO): NO